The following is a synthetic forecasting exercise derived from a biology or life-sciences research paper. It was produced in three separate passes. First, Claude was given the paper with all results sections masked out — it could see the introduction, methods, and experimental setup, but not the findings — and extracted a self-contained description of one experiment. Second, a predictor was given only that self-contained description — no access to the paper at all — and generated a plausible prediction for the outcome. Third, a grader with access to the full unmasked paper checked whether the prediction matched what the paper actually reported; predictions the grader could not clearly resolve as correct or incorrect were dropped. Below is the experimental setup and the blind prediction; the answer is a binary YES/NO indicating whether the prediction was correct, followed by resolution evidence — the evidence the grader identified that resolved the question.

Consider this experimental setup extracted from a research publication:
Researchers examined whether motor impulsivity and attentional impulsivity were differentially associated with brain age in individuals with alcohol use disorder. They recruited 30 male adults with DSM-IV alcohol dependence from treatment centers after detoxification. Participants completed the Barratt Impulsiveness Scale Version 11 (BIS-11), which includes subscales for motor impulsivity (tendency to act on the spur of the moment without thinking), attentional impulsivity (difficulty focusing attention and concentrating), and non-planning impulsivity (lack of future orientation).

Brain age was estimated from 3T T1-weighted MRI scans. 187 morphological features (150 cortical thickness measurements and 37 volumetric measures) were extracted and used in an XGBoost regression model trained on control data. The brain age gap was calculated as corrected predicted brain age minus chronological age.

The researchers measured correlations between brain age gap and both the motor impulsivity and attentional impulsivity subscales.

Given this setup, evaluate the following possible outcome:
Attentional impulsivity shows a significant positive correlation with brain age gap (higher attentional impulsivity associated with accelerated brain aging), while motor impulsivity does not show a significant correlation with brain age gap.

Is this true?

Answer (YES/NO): NO